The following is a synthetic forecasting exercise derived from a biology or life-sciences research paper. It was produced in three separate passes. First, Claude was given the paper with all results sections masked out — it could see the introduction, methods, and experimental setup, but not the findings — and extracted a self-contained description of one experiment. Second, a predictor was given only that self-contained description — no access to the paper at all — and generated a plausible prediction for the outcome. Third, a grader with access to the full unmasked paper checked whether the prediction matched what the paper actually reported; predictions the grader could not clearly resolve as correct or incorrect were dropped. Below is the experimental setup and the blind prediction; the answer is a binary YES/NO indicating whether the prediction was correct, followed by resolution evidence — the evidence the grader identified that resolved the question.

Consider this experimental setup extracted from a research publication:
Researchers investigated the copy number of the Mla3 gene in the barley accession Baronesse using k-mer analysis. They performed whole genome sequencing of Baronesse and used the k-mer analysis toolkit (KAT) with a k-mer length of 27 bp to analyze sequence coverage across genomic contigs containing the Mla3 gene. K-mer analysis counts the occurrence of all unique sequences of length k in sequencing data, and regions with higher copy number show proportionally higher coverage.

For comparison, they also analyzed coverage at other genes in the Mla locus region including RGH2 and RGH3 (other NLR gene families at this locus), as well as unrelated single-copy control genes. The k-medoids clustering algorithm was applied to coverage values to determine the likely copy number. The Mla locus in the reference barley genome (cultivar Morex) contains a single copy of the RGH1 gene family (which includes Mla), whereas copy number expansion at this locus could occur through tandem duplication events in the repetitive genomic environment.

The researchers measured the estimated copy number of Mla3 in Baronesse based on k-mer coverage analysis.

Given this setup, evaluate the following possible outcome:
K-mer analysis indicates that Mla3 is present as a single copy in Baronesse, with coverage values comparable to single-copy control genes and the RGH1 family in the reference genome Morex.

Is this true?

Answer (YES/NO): NO